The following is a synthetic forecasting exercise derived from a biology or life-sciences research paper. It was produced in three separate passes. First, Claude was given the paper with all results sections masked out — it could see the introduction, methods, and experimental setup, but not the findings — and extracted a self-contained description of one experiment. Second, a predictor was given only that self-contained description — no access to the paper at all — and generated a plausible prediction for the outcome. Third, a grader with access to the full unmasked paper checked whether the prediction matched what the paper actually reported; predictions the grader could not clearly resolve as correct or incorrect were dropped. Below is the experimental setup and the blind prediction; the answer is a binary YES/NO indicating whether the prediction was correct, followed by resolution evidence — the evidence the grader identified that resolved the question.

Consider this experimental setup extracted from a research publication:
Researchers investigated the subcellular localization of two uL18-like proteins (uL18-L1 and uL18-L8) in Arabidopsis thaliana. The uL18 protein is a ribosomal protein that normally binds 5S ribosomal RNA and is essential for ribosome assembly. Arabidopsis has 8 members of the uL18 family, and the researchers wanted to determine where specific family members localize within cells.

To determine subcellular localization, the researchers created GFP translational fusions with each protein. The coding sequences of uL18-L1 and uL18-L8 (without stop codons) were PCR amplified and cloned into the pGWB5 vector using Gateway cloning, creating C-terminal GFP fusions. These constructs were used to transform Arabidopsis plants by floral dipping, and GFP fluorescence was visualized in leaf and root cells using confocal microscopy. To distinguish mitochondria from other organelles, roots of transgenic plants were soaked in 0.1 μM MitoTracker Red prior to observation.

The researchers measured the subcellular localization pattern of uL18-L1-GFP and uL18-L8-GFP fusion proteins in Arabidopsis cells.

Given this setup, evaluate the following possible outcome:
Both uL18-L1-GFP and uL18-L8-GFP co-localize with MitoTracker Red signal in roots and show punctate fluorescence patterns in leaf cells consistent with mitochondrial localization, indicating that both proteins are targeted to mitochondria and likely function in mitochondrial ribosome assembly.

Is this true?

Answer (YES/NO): NO